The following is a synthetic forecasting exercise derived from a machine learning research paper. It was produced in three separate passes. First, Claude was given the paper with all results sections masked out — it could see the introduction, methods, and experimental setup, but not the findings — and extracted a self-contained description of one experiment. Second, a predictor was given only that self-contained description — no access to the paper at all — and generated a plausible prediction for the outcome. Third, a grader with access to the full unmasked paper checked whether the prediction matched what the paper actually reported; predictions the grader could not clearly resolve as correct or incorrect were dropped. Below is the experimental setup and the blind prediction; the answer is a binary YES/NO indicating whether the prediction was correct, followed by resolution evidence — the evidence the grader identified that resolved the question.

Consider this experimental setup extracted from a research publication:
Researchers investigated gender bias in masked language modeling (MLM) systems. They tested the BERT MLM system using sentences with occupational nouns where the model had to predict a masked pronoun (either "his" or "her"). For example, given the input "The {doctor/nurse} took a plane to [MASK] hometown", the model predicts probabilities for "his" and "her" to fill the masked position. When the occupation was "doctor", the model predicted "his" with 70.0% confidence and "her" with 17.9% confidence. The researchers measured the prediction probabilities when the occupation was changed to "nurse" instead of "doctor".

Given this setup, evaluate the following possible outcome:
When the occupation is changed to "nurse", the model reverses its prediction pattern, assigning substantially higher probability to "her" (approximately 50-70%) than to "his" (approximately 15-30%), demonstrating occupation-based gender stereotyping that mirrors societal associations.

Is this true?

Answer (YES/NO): YES